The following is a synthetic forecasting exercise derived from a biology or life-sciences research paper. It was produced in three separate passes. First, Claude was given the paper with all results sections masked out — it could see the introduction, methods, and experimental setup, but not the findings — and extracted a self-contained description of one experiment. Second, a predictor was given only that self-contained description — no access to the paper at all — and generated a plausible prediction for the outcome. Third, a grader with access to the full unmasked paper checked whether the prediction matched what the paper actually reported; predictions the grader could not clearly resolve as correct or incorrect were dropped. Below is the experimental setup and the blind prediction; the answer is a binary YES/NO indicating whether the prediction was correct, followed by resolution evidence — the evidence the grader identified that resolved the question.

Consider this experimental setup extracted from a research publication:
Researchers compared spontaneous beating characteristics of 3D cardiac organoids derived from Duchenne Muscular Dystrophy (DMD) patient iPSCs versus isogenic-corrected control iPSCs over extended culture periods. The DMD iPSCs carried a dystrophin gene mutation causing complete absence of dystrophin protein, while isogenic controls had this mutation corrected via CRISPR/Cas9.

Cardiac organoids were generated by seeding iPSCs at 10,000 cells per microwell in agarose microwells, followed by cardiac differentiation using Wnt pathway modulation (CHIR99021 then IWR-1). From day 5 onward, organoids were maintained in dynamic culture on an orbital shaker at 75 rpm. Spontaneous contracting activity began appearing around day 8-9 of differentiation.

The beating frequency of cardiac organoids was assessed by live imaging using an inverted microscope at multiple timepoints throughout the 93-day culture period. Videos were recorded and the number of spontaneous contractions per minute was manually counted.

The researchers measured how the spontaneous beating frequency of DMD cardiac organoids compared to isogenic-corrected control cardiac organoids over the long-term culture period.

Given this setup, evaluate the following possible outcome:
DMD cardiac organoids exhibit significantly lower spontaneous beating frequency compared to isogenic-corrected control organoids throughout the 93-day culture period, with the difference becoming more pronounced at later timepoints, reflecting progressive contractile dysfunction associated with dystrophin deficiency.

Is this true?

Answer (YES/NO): NO